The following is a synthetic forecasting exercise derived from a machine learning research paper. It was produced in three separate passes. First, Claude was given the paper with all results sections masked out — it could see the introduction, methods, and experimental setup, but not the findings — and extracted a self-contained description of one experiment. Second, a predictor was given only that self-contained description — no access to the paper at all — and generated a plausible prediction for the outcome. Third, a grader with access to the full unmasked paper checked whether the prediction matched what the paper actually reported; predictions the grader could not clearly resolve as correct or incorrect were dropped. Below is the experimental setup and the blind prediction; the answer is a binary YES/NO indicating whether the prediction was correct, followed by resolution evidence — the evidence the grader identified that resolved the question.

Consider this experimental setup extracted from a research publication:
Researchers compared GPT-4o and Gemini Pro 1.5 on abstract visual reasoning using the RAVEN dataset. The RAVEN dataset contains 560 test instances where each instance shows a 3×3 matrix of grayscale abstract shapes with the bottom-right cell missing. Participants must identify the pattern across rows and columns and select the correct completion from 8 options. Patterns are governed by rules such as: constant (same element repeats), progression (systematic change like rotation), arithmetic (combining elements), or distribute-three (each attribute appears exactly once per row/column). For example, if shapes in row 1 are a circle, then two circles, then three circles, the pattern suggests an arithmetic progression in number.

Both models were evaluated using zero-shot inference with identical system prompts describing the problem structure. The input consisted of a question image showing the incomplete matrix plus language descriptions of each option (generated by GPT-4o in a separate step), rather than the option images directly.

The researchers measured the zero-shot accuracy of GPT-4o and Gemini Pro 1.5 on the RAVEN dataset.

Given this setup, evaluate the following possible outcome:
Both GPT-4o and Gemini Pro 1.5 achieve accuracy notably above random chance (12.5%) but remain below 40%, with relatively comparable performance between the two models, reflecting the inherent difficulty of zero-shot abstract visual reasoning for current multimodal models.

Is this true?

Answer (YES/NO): NO